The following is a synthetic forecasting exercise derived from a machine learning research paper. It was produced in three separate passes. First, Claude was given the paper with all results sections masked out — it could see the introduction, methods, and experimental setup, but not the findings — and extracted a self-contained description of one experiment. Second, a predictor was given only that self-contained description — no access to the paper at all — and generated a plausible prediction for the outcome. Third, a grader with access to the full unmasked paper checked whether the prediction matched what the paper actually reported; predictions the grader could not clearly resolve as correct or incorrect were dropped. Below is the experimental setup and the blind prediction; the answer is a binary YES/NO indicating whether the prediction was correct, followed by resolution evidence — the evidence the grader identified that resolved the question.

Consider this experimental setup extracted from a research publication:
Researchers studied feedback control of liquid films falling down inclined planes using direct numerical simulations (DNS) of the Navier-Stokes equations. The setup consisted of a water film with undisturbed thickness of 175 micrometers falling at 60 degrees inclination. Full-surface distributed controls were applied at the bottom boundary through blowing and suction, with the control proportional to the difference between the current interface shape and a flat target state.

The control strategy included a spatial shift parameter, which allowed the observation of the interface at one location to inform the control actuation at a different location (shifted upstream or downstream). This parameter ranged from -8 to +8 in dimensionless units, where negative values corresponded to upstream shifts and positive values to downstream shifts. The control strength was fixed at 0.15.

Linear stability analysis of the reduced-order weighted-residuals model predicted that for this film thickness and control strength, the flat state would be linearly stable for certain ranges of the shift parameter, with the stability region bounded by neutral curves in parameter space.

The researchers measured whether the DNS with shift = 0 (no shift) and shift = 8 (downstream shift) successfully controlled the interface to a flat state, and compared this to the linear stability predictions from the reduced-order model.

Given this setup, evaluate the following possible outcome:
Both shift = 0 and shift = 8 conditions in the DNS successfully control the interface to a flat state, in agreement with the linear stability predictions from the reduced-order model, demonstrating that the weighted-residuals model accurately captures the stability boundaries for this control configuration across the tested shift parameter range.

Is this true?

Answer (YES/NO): NO